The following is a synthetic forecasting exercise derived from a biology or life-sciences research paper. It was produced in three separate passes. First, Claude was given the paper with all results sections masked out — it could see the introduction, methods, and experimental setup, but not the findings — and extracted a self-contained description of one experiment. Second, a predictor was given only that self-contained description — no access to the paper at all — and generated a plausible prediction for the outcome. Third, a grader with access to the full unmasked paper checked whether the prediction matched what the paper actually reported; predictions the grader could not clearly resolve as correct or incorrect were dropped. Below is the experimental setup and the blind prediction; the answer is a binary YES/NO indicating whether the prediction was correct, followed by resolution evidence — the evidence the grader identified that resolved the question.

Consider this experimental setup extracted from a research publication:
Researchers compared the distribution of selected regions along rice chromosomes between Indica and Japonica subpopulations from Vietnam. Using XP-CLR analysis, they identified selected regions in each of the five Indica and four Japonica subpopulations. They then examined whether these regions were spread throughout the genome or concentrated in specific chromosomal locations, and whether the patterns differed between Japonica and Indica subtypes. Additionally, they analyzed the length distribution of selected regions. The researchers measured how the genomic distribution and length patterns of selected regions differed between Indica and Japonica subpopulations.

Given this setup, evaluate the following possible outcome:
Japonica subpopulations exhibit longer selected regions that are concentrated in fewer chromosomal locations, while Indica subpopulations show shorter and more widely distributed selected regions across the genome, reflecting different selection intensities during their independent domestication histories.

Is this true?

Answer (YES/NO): YES